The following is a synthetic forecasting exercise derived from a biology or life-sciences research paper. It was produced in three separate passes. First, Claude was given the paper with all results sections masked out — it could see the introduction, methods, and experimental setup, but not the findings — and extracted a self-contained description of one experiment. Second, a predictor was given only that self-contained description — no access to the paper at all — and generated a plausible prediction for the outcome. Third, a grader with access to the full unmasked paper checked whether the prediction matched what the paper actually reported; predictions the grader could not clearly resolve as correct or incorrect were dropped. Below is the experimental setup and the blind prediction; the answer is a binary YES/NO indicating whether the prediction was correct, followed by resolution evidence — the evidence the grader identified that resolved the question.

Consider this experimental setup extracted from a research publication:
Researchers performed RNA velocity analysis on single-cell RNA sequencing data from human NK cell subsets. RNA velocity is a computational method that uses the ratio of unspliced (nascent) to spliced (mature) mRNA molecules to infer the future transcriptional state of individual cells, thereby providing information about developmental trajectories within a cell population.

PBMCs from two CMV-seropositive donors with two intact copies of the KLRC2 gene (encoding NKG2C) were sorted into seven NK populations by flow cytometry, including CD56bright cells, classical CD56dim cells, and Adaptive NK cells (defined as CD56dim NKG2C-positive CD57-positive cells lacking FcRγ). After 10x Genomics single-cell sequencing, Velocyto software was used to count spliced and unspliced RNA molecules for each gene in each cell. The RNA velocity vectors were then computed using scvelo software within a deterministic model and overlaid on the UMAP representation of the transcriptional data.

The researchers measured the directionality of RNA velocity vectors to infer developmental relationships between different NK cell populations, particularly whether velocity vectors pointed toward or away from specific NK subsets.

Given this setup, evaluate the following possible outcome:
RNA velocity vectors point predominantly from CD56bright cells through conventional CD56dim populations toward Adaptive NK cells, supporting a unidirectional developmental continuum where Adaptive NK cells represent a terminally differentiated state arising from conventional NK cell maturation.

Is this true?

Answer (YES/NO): NO